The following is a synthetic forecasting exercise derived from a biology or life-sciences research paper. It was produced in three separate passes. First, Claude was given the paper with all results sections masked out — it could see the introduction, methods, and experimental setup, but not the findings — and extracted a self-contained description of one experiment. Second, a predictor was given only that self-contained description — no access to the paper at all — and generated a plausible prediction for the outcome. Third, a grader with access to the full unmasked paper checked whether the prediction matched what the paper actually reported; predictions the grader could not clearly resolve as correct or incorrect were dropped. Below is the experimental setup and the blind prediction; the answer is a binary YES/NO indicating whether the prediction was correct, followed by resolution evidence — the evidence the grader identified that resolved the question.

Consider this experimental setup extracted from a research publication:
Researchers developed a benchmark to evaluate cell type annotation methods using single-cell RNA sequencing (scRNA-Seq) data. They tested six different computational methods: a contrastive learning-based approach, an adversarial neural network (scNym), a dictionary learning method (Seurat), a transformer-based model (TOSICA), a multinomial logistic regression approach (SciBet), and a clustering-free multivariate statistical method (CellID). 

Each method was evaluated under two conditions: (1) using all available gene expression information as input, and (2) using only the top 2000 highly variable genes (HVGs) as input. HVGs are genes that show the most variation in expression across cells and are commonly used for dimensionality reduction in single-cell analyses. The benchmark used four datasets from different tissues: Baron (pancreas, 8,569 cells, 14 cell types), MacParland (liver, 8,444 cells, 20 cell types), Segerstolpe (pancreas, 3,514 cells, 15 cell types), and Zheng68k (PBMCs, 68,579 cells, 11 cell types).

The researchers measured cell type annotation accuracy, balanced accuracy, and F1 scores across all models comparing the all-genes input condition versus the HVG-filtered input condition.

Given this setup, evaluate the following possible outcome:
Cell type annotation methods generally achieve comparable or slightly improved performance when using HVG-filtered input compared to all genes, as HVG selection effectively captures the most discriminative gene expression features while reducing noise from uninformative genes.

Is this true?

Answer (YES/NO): YES